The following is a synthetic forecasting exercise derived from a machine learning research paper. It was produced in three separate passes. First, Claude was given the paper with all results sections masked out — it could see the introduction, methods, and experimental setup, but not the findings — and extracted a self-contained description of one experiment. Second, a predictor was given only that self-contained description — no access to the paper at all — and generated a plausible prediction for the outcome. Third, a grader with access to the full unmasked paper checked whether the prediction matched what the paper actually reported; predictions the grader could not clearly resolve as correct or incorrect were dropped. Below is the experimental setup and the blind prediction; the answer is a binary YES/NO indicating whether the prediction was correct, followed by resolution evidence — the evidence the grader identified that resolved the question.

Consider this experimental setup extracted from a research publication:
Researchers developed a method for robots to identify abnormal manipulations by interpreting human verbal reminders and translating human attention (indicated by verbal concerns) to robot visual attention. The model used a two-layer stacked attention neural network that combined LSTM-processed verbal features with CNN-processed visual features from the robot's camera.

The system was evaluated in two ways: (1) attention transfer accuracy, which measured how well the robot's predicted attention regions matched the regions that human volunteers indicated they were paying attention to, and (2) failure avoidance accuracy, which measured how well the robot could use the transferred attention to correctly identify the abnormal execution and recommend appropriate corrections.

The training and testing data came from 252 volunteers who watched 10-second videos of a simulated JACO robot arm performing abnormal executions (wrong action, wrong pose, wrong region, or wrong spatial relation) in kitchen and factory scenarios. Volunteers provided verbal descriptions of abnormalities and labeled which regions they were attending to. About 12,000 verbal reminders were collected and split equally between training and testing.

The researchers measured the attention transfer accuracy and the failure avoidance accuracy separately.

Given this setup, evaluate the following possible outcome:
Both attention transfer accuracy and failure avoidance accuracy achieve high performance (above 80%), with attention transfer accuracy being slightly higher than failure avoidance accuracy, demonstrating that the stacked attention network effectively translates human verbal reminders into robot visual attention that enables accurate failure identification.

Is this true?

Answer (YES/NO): NO